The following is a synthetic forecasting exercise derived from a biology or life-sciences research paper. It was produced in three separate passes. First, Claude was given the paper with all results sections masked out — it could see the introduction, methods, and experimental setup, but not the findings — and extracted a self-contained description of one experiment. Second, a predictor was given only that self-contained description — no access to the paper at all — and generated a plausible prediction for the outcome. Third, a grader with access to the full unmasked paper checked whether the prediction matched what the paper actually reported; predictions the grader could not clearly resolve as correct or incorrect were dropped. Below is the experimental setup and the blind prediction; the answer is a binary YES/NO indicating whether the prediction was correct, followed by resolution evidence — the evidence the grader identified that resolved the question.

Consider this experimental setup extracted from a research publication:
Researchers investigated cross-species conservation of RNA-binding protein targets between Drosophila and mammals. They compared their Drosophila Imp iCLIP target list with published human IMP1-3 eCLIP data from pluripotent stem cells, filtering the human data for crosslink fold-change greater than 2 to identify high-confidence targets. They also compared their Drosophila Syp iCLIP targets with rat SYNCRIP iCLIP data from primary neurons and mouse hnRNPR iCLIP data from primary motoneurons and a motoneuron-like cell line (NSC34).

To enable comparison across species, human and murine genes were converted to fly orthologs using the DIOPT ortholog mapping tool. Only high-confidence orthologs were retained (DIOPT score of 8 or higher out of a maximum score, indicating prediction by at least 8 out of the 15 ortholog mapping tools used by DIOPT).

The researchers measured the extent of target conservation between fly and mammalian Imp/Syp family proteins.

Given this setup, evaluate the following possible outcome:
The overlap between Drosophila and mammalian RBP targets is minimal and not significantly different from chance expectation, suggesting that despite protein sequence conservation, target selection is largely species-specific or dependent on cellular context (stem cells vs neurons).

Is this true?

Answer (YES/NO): NO